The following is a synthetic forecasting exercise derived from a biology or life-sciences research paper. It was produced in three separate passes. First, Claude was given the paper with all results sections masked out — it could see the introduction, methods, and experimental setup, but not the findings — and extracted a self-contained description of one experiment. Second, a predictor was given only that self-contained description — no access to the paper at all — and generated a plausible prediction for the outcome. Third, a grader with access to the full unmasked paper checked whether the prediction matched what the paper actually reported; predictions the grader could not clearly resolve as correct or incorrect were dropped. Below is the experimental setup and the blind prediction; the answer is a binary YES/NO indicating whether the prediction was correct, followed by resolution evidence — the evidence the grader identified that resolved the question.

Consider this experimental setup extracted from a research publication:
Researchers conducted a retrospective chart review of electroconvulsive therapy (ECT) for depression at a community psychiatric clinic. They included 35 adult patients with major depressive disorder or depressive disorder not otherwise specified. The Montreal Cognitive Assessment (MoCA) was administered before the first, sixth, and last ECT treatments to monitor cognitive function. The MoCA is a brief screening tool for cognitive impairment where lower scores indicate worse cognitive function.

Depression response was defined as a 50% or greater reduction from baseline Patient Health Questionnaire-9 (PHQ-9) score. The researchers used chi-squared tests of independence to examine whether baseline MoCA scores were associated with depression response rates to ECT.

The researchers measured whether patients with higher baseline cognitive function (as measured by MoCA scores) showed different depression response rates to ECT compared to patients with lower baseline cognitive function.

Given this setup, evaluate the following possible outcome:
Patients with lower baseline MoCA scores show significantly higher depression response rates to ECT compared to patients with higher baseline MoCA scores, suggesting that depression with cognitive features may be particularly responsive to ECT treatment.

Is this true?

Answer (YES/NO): NO